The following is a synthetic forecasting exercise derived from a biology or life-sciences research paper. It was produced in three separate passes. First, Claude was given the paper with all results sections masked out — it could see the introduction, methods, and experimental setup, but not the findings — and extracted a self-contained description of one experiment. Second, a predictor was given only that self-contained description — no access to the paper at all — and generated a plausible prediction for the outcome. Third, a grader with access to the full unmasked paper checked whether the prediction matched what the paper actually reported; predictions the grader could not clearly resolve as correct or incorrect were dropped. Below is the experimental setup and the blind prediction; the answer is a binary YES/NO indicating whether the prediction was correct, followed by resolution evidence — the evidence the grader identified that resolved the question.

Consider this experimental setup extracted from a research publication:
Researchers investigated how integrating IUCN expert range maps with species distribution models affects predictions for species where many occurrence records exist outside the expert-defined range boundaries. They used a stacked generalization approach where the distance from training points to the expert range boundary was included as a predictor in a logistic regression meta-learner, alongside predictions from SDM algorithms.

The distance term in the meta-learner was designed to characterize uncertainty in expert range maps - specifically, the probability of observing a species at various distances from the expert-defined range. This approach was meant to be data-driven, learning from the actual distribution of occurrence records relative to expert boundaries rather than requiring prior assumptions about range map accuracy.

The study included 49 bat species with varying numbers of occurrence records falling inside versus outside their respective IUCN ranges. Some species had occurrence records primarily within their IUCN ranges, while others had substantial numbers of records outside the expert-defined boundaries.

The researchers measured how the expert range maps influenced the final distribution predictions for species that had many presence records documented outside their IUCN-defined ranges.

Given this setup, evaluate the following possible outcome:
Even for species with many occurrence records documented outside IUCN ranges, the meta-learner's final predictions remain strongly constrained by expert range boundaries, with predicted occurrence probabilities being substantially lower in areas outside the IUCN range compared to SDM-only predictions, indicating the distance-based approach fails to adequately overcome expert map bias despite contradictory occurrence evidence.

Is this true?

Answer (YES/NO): NO